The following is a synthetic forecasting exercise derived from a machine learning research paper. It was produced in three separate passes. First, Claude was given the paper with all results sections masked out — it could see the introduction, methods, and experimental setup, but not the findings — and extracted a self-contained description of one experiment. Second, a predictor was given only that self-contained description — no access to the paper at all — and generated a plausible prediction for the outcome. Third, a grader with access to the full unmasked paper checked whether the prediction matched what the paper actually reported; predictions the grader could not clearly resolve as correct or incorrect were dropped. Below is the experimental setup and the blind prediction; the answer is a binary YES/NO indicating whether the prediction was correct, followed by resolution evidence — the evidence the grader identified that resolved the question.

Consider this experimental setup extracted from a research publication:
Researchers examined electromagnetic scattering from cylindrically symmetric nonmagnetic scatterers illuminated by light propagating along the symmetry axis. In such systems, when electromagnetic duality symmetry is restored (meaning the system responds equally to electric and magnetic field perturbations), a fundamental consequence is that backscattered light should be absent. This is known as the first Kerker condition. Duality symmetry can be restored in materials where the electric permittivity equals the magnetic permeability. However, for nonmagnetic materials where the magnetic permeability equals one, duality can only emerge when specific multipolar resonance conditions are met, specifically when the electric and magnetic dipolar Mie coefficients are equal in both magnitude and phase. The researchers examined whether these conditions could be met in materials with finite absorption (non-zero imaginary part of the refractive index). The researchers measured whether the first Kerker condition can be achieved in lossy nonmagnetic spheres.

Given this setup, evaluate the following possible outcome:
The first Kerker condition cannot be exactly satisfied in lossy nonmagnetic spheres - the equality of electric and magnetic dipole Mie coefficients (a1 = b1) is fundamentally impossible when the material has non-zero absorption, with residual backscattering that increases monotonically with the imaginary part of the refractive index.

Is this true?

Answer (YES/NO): YES